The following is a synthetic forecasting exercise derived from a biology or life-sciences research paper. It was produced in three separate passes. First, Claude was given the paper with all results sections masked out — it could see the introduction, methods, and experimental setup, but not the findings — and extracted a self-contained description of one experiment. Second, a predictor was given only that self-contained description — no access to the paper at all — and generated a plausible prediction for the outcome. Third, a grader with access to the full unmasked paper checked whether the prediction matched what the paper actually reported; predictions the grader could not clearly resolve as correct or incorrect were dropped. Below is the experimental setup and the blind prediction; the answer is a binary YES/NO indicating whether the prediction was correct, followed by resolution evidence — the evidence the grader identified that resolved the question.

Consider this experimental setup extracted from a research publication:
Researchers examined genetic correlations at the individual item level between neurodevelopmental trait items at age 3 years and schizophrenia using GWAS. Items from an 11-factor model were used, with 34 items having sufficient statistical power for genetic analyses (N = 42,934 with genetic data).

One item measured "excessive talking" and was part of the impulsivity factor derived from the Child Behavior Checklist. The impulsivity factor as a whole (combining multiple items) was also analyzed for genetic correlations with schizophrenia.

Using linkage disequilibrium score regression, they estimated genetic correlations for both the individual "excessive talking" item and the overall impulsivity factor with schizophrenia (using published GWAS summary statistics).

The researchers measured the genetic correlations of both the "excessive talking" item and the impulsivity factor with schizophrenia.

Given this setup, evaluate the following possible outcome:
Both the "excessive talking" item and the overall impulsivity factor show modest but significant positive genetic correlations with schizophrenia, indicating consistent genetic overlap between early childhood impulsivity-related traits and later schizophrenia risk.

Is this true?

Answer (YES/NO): NO